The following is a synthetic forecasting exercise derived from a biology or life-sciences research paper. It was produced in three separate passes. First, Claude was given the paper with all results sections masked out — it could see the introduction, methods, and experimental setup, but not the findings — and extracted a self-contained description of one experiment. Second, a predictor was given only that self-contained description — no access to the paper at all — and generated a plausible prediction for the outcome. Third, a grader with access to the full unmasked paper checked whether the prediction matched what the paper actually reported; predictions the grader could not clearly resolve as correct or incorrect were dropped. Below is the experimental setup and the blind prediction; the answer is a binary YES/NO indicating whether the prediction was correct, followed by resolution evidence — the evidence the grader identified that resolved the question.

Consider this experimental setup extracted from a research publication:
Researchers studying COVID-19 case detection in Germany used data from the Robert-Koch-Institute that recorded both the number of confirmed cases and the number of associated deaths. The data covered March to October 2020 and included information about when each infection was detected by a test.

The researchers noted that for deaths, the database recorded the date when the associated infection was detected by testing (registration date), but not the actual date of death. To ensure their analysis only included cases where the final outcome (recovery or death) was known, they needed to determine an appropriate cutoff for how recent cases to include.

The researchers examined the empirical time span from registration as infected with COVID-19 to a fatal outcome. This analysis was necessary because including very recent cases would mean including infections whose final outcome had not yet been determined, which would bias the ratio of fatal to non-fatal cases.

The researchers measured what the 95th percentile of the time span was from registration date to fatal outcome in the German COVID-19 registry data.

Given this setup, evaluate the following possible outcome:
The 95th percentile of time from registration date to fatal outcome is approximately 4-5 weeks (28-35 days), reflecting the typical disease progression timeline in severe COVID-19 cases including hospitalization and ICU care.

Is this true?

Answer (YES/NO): NO